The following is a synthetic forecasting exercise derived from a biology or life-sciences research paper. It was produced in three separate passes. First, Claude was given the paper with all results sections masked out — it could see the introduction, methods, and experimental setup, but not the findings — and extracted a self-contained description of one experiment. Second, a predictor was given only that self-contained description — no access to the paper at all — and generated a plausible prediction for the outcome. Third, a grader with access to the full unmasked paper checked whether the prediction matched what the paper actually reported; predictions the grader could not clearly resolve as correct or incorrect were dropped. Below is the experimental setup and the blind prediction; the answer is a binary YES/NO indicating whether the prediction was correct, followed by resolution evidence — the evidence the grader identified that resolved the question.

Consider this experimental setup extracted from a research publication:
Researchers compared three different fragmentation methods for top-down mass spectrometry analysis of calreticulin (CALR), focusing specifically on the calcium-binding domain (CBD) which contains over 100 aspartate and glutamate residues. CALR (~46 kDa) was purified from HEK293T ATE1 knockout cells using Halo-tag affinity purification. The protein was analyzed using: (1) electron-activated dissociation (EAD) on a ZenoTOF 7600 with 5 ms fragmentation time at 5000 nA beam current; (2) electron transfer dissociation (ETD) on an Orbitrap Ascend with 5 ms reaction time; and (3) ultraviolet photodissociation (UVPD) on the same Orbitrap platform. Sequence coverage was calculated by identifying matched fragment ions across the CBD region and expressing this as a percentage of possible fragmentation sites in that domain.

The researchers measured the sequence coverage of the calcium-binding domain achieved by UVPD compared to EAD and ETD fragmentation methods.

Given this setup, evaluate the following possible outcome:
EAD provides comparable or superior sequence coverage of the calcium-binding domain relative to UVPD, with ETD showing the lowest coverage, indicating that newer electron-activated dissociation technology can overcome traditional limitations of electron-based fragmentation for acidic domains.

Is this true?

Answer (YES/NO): NO